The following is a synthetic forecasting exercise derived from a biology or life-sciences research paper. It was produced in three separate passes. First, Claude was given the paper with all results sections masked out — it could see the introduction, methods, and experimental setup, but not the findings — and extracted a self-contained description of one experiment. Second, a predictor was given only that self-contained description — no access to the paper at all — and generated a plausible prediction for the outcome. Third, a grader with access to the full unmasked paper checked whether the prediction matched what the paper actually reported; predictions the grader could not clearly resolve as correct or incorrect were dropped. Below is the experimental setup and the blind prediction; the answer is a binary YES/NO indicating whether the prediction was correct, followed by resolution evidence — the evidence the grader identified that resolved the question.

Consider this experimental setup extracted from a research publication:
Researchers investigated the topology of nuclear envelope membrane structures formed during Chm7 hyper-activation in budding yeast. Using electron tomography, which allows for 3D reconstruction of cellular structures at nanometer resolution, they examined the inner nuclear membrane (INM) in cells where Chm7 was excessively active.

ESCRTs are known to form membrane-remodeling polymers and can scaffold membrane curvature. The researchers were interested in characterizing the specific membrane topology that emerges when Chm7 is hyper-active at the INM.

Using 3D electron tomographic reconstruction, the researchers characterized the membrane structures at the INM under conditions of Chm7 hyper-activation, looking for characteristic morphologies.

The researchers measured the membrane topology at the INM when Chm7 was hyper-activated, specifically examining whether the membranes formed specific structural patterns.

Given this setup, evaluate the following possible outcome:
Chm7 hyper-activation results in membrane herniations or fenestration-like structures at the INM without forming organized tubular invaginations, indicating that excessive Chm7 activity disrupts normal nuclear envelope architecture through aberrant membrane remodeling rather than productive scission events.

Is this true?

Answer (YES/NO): NO